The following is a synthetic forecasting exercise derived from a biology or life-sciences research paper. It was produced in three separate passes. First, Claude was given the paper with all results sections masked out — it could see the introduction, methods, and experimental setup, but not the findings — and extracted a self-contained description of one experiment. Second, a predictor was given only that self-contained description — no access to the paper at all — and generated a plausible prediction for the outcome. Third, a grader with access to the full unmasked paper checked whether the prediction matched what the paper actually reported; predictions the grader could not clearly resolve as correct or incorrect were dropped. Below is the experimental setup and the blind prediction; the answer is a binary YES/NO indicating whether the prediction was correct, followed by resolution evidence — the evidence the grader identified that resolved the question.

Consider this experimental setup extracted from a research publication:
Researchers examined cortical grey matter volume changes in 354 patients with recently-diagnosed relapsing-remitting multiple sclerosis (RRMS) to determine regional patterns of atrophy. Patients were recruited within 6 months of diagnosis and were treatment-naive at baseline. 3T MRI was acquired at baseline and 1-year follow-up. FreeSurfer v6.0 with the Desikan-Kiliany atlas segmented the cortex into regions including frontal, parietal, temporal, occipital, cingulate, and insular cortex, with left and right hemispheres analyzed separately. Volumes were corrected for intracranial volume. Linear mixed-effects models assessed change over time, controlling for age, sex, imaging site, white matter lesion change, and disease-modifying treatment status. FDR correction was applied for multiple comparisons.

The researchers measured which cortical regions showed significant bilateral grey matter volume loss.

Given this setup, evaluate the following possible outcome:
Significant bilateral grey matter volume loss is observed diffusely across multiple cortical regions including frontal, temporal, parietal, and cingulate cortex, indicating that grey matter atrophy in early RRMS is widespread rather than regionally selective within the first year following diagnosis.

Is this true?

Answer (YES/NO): YES